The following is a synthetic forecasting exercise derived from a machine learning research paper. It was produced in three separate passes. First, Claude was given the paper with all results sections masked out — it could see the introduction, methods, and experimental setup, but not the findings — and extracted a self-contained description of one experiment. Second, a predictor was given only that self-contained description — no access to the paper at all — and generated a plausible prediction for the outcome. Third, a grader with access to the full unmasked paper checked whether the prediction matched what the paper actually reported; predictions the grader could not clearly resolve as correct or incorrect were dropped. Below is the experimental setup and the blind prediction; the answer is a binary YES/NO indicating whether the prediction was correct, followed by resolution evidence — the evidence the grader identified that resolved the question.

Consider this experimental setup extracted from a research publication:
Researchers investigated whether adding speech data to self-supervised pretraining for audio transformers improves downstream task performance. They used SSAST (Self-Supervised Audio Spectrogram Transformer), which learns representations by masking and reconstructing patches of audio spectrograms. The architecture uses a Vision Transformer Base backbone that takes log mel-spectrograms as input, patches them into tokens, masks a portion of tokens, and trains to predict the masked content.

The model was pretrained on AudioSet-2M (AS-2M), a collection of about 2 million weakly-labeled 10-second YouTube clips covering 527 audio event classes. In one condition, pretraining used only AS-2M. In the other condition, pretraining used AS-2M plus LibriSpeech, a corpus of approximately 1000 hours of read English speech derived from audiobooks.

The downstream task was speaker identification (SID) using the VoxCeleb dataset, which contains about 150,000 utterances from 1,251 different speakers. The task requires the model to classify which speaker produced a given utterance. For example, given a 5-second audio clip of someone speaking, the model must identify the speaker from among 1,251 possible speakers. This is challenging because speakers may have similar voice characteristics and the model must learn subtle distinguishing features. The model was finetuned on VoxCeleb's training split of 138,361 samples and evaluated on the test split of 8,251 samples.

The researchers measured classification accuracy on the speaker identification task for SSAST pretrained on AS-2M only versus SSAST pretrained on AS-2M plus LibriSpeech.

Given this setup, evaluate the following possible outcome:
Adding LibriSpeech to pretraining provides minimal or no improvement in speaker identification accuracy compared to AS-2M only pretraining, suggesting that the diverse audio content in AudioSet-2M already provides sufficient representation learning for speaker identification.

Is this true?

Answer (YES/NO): NO